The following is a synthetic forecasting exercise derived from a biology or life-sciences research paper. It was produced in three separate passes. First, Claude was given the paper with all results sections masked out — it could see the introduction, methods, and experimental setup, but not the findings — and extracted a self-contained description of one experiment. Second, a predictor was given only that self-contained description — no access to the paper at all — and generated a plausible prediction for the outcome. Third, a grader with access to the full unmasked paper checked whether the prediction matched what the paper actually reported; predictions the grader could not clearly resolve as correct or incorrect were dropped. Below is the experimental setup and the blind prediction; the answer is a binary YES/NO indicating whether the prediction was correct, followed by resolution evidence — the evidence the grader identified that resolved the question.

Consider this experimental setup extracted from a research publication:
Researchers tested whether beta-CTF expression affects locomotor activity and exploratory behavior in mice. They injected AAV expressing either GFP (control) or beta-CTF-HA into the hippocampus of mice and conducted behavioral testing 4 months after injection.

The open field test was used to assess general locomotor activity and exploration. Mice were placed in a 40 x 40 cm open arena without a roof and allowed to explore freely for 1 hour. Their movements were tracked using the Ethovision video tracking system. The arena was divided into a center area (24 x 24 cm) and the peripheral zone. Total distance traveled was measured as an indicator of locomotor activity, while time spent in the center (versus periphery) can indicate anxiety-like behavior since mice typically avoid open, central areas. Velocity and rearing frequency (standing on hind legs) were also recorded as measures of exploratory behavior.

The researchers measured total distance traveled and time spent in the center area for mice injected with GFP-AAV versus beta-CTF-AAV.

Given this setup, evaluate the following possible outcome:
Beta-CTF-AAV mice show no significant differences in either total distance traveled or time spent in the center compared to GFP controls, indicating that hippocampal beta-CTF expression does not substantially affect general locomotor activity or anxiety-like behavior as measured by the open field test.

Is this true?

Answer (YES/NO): NO